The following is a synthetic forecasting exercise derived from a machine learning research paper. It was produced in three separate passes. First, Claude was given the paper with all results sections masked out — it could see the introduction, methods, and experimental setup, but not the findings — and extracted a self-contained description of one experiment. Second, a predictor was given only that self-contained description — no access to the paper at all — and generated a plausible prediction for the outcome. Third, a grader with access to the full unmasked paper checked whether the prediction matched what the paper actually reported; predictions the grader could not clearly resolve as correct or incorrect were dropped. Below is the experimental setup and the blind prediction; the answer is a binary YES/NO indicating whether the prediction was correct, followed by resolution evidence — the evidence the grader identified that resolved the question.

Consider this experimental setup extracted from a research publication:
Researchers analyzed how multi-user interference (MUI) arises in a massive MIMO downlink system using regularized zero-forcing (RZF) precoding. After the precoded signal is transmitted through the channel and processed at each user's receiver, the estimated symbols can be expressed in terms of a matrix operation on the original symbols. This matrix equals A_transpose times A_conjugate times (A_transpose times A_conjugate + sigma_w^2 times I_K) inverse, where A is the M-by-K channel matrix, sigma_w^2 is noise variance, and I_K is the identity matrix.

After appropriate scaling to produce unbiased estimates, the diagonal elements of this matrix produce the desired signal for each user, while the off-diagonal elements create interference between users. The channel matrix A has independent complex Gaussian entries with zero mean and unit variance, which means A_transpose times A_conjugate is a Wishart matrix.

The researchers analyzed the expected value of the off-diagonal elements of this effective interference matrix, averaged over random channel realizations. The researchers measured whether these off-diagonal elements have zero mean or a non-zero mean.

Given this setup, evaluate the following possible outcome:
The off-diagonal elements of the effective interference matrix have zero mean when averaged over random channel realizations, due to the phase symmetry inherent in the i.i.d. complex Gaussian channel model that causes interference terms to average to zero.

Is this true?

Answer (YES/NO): YES